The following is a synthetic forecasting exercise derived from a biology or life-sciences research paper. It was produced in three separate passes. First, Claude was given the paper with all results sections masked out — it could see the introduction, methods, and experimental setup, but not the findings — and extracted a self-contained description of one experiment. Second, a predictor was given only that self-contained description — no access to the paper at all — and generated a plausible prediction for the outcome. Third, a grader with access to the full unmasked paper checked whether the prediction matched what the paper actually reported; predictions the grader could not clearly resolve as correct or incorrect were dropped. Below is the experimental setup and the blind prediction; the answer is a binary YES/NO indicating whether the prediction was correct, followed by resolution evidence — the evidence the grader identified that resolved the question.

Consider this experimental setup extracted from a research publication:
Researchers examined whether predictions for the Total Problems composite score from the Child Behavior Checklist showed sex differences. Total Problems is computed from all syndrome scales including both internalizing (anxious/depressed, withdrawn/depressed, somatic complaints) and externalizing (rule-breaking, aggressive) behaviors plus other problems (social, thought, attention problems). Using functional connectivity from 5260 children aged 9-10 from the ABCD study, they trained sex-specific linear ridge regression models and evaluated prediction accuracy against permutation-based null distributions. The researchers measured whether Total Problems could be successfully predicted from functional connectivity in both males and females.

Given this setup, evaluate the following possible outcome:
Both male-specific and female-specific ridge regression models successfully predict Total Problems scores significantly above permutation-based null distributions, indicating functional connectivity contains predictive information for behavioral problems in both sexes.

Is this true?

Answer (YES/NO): NO